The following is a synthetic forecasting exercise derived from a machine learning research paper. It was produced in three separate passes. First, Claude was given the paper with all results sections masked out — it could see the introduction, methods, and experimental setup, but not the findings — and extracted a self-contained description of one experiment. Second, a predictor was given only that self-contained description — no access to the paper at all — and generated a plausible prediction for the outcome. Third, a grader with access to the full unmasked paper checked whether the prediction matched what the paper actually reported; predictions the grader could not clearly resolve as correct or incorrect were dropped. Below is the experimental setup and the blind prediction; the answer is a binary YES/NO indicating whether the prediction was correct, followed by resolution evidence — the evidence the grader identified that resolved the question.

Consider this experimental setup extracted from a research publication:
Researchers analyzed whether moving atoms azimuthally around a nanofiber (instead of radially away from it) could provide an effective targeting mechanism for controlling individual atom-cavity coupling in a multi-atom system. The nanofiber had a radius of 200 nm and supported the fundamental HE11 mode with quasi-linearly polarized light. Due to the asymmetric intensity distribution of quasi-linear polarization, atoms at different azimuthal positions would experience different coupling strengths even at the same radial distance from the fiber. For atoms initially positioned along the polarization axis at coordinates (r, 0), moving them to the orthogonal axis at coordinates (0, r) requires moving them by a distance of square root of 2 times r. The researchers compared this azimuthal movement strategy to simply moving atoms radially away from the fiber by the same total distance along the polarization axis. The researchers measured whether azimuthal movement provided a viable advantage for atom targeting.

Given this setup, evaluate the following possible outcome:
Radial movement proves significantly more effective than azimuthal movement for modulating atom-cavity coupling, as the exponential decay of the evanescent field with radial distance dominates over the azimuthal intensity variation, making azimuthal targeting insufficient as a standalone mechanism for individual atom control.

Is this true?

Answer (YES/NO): YES